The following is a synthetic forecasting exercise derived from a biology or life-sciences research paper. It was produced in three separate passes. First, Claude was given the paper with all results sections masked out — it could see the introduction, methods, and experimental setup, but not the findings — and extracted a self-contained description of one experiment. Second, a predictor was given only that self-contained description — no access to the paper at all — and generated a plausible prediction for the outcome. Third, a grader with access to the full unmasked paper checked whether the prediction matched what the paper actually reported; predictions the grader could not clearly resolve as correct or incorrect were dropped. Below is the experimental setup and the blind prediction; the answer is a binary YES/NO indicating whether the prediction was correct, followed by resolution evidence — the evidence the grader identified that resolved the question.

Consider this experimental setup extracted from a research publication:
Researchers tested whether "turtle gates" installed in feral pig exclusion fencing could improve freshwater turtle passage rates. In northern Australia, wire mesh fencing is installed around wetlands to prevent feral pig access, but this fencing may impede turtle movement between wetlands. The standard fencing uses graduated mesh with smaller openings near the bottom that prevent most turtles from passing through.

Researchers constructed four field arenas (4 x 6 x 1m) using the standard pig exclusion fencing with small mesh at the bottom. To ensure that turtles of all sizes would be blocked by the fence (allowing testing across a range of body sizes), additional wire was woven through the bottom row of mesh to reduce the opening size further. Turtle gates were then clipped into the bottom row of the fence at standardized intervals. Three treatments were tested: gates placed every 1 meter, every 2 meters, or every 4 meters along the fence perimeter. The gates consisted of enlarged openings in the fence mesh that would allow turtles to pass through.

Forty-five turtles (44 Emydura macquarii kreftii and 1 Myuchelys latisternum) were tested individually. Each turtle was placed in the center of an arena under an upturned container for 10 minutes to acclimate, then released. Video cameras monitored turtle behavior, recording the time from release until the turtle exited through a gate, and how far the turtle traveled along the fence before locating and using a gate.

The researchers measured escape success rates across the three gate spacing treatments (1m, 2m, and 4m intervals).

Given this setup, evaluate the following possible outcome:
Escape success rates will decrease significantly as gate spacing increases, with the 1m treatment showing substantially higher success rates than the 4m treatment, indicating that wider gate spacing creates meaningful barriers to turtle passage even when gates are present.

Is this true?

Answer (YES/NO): NO